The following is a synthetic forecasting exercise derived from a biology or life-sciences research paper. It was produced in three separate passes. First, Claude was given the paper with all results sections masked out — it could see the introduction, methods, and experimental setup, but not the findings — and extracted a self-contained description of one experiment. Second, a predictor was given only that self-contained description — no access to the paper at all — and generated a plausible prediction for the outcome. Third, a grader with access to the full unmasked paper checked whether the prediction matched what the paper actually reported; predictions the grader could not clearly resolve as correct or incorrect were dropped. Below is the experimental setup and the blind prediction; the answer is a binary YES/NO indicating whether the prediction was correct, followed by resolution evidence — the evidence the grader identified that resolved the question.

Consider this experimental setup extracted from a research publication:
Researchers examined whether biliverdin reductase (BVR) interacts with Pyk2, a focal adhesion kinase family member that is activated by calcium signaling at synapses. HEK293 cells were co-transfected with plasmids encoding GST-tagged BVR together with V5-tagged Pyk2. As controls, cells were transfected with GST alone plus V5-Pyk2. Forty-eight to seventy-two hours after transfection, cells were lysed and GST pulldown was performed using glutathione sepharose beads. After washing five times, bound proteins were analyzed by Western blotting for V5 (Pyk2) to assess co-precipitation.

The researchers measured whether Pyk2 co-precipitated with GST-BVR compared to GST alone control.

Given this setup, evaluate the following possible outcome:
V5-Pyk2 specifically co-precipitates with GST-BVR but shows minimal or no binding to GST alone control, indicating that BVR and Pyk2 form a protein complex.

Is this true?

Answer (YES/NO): YES